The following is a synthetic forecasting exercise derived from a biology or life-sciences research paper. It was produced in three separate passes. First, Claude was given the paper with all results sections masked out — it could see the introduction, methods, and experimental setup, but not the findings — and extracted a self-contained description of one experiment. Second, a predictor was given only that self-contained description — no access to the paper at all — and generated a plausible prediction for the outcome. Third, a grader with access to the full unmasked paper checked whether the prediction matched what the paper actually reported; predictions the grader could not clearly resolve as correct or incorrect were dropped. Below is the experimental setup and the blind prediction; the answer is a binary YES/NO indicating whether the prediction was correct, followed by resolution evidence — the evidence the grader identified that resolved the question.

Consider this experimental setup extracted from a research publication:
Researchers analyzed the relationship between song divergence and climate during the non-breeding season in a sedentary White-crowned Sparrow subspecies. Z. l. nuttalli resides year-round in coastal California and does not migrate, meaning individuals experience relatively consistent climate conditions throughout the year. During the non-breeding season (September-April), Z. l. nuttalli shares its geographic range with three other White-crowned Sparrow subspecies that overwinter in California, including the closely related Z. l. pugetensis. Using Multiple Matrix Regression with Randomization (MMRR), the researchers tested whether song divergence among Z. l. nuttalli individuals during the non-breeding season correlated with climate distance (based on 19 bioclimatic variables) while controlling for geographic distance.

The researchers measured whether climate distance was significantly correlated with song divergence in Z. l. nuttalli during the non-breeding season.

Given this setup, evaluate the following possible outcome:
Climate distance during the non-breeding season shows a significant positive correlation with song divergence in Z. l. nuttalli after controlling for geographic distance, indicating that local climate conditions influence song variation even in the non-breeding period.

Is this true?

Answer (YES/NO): NO